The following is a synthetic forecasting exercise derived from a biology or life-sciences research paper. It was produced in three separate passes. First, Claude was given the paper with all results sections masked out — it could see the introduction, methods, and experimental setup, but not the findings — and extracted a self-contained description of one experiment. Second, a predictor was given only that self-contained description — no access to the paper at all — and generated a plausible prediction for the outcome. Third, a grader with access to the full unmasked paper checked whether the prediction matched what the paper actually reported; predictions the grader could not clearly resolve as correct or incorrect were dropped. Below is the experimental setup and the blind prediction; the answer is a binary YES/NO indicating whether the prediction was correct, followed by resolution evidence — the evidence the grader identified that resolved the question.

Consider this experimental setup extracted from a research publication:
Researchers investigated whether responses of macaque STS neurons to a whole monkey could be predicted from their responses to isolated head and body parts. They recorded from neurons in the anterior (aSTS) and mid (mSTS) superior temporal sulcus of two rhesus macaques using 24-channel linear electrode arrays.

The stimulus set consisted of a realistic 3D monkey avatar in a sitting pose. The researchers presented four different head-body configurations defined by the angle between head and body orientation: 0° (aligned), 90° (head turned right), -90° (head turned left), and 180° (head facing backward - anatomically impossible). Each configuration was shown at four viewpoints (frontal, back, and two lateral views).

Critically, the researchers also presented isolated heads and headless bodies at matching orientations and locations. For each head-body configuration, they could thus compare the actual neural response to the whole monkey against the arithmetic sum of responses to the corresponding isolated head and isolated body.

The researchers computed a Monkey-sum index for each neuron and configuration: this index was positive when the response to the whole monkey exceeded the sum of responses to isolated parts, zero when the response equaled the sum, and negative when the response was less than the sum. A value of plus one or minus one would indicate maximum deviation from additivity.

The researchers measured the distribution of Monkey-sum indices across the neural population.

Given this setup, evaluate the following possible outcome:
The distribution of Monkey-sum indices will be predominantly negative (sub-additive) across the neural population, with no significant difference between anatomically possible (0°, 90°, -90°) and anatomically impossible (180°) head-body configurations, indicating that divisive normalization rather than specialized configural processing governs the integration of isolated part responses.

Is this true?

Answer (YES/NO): YES